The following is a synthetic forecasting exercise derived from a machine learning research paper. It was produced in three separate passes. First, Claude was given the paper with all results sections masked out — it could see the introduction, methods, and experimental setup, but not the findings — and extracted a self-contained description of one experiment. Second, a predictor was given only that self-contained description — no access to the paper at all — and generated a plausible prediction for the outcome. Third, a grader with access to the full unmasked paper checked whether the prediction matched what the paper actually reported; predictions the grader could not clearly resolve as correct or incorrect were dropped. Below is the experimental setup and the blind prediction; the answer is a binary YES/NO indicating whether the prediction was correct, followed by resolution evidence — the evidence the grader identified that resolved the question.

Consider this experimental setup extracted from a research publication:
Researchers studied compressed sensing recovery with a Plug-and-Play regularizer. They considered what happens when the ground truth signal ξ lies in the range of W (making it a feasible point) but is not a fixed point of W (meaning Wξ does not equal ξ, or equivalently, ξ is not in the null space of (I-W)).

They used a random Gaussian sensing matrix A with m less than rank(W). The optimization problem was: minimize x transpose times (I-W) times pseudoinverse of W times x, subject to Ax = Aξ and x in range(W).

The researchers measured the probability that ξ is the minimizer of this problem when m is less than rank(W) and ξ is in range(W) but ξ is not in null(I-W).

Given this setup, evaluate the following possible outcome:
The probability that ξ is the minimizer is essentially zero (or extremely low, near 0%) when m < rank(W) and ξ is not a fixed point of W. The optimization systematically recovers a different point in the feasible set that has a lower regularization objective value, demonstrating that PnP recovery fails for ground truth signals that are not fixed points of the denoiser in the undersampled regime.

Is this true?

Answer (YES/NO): YES